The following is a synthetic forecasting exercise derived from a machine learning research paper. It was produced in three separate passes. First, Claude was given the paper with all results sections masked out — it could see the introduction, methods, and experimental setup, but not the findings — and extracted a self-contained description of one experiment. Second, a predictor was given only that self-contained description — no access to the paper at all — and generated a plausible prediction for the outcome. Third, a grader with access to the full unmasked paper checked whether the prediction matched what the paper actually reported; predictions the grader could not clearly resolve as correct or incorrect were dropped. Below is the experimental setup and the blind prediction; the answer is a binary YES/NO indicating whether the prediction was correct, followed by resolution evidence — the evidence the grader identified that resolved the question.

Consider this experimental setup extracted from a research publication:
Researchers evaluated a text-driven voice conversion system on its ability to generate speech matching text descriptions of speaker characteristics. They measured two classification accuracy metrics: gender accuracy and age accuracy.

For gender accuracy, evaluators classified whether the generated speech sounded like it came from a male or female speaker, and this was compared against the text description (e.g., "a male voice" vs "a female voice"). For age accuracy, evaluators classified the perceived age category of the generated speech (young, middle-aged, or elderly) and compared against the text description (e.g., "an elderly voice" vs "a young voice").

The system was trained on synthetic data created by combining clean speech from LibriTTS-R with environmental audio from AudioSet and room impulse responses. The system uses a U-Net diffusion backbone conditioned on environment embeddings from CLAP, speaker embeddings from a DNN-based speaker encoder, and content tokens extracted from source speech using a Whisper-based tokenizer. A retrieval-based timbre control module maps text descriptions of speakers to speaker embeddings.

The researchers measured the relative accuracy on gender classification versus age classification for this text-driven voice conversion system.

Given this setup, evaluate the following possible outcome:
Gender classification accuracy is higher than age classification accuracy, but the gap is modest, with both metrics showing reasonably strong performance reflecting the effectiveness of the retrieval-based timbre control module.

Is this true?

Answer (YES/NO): NO